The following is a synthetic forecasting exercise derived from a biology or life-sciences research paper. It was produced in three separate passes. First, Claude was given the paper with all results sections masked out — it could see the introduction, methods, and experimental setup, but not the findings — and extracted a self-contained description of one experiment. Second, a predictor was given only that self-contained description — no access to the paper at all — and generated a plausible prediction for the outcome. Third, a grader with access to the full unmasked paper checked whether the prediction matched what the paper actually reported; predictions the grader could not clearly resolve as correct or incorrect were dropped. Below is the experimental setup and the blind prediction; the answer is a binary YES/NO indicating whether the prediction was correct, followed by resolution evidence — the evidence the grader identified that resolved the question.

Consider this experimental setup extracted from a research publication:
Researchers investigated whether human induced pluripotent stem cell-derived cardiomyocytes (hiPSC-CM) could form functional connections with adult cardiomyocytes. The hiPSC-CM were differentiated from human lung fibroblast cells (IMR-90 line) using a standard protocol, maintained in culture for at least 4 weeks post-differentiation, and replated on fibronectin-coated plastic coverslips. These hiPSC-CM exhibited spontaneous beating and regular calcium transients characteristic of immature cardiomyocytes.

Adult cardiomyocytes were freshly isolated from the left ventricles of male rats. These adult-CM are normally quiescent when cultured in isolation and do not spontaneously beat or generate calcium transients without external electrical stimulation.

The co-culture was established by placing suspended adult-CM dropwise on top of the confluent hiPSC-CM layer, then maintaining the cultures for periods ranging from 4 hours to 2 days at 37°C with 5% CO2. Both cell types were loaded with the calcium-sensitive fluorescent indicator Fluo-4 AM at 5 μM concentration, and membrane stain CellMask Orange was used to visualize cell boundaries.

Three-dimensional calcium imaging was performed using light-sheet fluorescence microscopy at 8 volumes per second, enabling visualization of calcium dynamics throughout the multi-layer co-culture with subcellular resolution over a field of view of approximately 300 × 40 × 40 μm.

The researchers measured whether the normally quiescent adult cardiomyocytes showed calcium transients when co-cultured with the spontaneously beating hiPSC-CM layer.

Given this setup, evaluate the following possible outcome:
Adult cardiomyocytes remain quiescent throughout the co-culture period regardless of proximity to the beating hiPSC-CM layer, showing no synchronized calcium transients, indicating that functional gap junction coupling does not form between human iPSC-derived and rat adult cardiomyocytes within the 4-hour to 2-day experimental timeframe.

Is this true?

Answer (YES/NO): NO